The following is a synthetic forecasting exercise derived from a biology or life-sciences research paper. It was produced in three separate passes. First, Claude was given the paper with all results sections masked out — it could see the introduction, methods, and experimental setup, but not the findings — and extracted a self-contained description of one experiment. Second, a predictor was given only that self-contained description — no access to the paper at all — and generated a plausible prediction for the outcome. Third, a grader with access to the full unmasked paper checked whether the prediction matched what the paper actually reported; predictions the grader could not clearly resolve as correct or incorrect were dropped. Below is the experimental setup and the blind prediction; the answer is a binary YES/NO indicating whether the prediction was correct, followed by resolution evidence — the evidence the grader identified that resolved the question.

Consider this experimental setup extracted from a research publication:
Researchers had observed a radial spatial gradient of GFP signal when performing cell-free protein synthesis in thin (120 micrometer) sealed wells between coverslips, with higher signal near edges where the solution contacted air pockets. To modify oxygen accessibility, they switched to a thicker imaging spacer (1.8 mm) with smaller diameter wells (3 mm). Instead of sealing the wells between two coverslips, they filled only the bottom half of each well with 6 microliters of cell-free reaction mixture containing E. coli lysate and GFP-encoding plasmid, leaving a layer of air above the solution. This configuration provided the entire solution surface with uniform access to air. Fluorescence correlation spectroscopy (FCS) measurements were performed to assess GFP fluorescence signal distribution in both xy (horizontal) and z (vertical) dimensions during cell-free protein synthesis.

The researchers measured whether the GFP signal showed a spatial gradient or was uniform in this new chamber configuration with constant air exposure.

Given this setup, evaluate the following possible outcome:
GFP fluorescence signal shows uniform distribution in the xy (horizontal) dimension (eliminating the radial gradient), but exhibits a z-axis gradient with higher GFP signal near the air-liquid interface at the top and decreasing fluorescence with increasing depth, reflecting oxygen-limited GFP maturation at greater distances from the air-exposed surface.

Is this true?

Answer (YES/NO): NO